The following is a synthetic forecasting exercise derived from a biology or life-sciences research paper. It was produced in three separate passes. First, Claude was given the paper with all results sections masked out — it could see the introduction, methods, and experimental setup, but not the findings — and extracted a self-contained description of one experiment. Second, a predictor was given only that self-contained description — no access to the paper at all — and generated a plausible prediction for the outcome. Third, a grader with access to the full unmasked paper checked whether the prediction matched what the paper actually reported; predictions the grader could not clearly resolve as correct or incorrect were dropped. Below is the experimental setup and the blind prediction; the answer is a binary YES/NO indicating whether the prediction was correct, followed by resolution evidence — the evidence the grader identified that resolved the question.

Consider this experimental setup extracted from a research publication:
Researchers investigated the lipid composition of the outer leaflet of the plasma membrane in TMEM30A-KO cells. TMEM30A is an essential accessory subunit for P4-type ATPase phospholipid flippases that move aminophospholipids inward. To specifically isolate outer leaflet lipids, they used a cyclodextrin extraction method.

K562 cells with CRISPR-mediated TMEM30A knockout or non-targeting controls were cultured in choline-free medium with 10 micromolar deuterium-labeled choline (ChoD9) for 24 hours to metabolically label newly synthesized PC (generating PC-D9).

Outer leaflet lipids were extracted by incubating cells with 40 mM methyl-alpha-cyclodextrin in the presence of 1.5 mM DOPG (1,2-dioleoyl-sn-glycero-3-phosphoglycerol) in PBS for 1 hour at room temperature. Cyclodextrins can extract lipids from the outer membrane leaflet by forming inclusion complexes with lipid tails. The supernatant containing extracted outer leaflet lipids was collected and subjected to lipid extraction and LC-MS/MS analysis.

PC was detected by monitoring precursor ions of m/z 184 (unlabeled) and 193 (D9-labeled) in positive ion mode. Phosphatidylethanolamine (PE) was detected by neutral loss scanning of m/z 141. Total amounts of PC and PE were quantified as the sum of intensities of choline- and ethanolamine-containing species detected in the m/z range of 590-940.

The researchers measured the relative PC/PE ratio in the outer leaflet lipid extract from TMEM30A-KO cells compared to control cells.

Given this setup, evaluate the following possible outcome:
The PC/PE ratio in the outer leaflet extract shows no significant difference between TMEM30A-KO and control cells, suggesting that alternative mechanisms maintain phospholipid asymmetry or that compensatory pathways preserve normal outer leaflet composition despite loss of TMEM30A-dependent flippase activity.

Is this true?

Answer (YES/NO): NO